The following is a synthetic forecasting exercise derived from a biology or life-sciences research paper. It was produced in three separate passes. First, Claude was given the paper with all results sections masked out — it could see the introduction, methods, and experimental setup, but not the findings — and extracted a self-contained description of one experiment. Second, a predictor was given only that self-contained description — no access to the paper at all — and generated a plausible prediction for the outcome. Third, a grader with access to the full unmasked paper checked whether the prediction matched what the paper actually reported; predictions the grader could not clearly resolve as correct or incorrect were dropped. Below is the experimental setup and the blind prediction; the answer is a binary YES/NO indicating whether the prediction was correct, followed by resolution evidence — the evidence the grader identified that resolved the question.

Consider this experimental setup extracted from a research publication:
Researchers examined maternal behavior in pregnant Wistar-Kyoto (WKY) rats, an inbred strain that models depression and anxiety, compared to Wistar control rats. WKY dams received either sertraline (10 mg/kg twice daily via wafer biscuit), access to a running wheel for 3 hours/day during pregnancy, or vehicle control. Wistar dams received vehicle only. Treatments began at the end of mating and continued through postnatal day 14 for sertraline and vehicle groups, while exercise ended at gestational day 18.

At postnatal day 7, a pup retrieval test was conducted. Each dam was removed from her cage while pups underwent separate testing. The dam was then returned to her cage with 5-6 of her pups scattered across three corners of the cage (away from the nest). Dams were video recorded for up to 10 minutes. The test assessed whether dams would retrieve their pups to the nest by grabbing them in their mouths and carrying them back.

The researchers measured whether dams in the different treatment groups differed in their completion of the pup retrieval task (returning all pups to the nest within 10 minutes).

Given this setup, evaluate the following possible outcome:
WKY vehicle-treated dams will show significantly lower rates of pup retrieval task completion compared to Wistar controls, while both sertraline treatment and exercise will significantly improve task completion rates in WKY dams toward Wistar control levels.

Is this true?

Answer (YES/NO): NO